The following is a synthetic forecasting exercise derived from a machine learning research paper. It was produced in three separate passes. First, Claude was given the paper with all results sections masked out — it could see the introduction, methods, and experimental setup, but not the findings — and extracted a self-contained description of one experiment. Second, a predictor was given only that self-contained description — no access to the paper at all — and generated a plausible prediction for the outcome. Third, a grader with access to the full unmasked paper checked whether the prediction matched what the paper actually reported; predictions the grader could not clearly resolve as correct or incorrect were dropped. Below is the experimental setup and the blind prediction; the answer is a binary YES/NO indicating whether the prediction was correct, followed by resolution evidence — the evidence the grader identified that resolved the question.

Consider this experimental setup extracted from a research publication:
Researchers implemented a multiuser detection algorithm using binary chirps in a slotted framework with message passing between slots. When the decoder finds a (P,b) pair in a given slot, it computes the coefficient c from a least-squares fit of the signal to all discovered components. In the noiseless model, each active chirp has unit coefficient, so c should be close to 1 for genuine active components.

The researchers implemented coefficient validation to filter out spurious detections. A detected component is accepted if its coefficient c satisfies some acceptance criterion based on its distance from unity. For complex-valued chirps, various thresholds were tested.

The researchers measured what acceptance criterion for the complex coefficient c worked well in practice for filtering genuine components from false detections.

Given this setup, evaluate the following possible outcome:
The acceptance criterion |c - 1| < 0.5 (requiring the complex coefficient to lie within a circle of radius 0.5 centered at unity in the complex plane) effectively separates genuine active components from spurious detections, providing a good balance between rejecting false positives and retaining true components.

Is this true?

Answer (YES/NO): NO